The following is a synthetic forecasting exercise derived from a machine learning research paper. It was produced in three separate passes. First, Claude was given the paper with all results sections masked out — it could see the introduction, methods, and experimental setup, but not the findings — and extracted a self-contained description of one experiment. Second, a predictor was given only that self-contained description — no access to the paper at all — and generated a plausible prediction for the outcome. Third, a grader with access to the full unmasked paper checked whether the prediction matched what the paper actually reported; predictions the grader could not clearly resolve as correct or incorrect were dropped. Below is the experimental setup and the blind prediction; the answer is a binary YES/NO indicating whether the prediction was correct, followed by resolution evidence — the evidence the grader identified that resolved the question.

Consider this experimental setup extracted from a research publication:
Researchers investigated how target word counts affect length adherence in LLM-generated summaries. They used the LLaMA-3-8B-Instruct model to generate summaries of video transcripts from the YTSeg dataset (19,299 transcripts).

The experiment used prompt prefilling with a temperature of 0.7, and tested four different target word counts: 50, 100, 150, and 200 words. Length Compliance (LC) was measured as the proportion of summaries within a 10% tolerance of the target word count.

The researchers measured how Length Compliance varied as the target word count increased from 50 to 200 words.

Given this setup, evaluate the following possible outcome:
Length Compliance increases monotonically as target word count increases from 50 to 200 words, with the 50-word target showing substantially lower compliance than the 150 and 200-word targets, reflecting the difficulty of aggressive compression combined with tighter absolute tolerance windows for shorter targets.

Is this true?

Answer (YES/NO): NO